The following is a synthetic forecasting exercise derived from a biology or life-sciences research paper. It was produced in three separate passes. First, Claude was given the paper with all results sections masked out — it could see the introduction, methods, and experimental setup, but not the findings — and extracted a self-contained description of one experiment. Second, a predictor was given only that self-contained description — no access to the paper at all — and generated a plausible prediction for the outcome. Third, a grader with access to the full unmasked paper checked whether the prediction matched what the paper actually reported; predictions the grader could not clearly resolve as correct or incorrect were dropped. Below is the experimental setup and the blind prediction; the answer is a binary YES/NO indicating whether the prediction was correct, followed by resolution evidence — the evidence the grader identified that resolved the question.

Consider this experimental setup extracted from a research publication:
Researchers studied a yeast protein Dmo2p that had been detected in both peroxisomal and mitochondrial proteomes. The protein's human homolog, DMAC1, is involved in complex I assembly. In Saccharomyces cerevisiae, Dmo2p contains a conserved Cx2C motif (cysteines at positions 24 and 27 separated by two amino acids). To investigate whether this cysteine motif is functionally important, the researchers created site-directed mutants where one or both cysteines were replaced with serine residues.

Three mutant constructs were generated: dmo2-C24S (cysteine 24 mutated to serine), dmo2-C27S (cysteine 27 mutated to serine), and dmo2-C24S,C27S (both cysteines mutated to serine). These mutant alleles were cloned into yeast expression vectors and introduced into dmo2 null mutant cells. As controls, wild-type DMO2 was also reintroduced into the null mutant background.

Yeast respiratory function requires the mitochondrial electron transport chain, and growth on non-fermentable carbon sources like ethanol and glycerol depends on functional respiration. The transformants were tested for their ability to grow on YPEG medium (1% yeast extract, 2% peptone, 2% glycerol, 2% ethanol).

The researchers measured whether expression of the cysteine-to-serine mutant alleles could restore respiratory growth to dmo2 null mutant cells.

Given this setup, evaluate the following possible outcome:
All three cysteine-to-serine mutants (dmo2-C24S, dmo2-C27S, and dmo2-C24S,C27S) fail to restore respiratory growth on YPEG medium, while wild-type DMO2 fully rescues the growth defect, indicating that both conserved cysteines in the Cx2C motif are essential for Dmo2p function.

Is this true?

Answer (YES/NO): YES